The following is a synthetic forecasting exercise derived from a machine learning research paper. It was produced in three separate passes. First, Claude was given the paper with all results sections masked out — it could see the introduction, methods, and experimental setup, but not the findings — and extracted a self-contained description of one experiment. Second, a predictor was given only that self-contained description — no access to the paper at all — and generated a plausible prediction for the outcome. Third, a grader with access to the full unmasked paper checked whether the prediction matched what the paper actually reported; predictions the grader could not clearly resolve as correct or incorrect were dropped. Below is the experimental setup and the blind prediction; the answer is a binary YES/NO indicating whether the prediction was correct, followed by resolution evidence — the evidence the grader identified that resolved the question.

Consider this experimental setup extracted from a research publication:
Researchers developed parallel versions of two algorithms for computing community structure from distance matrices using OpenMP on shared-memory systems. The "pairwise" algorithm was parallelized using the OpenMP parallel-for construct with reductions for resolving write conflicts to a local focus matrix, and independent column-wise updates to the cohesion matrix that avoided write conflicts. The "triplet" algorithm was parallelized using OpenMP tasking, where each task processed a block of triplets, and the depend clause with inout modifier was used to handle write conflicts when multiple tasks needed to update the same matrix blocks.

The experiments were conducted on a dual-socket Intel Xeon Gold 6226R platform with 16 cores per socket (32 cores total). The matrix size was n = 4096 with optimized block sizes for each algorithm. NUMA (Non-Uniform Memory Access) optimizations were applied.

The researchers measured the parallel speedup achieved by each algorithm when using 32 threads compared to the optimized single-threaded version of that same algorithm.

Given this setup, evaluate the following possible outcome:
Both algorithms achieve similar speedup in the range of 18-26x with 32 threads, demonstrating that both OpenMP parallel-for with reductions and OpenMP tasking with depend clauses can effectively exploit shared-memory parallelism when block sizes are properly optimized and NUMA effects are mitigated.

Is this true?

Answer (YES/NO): NO